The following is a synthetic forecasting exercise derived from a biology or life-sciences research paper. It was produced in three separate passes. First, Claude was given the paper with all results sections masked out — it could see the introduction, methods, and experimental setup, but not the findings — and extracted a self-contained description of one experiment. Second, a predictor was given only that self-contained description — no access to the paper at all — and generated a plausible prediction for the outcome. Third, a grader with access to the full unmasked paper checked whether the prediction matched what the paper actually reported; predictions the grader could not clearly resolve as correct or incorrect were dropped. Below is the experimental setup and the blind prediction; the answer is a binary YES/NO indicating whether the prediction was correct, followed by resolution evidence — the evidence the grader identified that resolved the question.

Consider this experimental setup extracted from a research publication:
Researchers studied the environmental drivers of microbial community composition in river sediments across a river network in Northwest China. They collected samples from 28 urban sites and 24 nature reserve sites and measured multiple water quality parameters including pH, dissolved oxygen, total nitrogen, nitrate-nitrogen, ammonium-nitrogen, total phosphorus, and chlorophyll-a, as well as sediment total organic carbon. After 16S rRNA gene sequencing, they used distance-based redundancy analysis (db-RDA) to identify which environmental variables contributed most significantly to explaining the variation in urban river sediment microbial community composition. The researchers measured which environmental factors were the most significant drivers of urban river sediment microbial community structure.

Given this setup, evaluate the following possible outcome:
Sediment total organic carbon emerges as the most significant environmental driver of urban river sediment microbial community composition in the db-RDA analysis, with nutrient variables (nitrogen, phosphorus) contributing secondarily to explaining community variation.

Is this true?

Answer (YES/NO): NO